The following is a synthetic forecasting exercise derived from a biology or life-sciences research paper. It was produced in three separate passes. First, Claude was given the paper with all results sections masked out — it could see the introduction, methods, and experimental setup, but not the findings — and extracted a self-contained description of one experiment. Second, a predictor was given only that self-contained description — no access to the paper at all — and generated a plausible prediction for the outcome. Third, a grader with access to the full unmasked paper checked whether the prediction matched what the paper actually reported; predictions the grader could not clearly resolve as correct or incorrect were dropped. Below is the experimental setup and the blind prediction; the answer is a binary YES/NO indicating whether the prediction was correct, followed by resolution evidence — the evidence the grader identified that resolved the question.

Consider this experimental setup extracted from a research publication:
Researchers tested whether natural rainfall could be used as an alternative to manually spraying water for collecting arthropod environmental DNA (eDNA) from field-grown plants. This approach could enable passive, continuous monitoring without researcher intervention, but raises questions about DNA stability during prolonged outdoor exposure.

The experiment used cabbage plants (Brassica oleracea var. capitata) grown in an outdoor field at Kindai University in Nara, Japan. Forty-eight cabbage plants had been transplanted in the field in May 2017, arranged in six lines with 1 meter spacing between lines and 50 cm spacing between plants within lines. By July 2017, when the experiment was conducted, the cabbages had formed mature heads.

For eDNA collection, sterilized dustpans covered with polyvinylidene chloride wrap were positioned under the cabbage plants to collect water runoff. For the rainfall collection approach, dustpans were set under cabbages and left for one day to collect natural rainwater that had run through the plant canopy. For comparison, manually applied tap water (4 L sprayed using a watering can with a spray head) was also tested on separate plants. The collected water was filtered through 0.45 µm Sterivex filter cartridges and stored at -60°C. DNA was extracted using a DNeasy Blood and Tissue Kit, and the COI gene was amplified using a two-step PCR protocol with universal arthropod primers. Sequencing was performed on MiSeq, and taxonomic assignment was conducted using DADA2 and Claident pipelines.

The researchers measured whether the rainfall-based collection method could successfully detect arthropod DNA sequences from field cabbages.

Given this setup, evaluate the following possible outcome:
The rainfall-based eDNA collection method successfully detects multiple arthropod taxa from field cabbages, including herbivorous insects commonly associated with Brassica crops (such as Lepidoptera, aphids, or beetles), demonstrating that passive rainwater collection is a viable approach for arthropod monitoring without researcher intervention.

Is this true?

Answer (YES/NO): YES